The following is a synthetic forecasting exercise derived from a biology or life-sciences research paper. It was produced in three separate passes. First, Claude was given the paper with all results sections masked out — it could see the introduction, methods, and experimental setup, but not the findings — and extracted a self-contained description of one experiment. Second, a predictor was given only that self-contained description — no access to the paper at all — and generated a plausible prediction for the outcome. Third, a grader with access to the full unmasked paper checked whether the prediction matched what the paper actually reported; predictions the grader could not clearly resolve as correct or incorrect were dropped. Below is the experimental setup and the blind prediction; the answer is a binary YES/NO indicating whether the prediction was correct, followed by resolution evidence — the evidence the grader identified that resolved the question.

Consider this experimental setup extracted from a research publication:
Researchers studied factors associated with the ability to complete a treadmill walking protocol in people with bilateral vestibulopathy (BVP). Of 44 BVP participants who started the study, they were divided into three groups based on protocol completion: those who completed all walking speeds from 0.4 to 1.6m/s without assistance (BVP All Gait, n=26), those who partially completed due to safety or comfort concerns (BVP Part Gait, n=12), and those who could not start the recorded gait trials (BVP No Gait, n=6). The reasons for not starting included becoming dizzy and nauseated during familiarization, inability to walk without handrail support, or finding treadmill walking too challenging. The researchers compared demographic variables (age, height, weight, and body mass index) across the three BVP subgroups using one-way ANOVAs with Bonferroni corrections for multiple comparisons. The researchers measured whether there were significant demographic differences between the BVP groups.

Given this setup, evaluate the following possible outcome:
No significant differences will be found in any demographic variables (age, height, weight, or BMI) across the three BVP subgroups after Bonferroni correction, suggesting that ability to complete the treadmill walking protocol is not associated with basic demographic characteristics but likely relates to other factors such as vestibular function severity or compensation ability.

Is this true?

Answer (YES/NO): YES